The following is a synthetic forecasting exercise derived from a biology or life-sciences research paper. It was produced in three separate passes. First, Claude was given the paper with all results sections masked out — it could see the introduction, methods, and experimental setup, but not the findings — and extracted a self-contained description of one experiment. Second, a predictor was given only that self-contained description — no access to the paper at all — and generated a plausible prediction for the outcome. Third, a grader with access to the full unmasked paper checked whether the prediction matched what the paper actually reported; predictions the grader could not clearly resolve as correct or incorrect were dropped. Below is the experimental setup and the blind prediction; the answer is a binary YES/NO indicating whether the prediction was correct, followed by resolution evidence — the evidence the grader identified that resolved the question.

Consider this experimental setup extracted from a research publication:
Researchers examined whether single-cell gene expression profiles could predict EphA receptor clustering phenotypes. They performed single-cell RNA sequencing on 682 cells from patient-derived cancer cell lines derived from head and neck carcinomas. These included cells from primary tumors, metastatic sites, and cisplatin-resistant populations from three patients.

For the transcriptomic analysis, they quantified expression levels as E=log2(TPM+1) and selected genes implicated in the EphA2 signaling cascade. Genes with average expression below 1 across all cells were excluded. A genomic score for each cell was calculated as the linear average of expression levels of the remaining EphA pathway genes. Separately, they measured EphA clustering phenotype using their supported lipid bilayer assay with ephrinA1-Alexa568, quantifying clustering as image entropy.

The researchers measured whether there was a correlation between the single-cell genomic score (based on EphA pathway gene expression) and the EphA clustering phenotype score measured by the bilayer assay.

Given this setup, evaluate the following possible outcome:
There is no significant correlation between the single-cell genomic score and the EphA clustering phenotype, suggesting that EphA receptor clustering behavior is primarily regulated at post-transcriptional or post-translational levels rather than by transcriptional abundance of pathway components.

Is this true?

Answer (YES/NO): NO